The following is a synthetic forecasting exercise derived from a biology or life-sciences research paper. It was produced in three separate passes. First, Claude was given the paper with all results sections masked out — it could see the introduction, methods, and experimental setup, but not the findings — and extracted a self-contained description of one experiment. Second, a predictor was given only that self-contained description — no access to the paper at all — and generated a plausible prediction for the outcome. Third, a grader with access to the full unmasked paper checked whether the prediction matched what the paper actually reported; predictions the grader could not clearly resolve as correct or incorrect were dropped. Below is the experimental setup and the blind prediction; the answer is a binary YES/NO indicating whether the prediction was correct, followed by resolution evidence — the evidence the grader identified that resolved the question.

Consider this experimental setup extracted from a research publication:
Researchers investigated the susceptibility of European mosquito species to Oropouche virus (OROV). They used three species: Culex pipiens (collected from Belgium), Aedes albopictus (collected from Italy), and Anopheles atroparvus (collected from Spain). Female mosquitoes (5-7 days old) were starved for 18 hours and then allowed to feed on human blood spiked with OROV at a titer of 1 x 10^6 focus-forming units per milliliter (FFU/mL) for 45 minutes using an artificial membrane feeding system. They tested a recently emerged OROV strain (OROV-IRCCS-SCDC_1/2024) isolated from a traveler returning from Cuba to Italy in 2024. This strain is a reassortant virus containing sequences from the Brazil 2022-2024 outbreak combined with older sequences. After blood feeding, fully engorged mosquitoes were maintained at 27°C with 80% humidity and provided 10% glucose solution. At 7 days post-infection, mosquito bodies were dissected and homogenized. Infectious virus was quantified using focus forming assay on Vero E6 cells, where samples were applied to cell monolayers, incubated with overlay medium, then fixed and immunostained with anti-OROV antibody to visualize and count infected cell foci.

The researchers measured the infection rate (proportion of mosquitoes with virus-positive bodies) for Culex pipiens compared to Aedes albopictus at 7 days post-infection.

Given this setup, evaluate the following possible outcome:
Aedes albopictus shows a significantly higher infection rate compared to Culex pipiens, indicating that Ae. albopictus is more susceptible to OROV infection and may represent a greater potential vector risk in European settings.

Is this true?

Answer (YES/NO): NO